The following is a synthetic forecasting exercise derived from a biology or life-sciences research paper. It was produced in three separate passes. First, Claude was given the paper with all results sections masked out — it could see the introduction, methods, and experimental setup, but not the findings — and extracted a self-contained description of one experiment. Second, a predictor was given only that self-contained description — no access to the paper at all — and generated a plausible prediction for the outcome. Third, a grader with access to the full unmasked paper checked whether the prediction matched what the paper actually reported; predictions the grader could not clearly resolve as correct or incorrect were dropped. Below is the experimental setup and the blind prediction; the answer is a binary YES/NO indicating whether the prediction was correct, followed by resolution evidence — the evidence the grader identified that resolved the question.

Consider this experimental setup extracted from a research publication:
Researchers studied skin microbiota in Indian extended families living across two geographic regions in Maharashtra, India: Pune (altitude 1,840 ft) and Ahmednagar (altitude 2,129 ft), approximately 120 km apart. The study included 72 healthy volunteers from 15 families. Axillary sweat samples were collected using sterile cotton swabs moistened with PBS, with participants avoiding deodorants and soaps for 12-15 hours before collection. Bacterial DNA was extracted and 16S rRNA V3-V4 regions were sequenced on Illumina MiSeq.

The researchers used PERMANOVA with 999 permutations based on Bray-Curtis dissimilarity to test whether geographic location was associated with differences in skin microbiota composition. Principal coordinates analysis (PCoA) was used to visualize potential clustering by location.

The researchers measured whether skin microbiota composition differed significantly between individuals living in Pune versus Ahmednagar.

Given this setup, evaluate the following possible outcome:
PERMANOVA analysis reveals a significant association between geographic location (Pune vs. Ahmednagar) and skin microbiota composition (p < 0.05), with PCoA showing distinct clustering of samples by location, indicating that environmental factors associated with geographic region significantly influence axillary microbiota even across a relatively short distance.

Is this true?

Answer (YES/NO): NO